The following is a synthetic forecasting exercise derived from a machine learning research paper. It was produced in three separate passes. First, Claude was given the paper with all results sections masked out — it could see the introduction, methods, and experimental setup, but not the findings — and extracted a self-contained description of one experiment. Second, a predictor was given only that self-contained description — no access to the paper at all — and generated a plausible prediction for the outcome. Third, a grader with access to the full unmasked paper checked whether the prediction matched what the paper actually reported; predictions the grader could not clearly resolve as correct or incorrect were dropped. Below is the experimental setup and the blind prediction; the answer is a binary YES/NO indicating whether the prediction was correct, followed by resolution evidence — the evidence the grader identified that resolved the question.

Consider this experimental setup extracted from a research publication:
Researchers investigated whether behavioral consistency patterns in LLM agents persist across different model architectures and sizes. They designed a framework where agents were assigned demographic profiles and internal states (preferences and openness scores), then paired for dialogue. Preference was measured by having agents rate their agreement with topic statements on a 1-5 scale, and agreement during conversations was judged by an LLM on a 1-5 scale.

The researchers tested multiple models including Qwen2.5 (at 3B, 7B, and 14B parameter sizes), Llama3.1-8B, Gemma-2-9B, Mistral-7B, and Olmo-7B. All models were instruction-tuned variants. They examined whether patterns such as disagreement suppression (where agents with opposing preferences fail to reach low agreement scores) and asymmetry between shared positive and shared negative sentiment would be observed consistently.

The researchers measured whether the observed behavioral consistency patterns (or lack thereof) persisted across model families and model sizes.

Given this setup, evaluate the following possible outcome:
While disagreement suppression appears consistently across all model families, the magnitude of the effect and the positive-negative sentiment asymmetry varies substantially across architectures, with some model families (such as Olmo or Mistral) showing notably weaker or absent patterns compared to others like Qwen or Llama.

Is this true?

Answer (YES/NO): NO